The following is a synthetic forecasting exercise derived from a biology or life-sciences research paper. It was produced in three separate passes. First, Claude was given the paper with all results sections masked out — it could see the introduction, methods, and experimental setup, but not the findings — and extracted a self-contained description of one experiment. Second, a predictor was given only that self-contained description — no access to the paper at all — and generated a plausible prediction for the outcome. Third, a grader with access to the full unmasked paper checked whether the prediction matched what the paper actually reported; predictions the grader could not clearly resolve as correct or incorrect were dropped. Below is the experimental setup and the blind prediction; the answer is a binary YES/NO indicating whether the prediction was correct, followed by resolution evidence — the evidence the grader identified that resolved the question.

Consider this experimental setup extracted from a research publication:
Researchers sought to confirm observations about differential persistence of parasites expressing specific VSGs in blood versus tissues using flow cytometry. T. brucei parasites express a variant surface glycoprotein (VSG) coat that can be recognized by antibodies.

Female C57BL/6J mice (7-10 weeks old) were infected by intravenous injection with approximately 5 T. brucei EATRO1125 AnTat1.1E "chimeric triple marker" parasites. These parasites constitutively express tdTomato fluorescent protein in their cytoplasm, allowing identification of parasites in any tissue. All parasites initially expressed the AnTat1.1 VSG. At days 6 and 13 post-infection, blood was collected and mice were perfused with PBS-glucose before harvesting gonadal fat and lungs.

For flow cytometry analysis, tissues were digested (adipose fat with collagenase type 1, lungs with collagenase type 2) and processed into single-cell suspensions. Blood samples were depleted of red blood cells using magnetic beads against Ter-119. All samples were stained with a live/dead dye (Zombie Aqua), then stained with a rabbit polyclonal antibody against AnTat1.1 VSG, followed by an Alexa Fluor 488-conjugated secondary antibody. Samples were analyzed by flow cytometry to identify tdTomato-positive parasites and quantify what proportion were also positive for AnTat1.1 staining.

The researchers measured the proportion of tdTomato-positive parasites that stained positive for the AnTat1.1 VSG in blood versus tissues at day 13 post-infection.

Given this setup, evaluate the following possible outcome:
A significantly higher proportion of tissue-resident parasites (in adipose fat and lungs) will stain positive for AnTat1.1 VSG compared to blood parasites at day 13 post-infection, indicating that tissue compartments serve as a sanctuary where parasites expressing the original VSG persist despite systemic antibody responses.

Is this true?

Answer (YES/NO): YES